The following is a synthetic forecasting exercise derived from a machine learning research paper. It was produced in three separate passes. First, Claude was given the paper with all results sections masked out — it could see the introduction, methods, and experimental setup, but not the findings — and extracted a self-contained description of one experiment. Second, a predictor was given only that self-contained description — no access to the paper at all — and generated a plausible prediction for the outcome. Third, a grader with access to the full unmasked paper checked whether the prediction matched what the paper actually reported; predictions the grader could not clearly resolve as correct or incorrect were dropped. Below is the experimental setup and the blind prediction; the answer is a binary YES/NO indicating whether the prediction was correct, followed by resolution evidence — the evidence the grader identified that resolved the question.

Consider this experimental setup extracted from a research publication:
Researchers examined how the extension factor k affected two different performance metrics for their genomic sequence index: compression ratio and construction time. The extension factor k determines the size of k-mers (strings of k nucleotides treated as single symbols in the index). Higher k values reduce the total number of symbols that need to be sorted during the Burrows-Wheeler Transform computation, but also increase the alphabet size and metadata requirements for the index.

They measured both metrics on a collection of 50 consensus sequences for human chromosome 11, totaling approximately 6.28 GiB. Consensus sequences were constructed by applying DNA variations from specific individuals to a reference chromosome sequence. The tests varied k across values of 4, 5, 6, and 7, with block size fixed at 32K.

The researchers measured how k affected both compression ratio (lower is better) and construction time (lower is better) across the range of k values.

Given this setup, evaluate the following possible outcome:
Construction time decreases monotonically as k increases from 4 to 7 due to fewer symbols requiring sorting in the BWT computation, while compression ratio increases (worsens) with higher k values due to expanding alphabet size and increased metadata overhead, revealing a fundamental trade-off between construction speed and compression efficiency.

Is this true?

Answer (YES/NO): YES